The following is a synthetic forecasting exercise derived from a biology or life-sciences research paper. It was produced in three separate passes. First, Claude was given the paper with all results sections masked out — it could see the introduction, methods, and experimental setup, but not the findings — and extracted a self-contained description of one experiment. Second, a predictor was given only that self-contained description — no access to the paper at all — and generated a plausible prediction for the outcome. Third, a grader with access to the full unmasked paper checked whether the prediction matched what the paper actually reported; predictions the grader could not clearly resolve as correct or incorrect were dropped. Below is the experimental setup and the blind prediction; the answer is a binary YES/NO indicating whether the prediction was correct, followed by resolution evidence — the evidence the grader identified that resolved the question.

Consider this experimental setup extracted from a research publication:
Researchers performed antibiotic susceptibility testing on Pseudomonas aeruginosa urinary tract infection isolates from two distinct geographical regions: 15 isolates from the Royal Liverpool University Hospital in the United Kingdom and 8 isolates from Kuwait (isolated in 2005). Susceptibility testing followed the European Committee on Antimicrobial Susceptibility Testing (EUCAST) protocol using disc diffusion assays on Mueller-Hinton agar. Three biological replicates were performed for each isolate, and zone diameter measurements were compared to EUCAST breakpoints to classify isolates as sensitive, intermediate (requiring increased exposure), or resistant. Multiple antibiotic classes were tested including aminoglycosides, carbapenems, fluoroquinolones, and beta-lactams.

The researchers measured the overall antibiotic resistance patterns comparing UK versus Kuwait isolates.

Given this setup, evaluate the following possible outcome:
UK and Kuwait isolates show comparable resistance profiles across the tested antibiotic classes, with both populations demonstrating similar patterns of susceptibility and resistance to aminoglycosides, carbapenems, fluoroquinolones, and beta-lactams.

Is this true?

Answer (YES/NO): NO